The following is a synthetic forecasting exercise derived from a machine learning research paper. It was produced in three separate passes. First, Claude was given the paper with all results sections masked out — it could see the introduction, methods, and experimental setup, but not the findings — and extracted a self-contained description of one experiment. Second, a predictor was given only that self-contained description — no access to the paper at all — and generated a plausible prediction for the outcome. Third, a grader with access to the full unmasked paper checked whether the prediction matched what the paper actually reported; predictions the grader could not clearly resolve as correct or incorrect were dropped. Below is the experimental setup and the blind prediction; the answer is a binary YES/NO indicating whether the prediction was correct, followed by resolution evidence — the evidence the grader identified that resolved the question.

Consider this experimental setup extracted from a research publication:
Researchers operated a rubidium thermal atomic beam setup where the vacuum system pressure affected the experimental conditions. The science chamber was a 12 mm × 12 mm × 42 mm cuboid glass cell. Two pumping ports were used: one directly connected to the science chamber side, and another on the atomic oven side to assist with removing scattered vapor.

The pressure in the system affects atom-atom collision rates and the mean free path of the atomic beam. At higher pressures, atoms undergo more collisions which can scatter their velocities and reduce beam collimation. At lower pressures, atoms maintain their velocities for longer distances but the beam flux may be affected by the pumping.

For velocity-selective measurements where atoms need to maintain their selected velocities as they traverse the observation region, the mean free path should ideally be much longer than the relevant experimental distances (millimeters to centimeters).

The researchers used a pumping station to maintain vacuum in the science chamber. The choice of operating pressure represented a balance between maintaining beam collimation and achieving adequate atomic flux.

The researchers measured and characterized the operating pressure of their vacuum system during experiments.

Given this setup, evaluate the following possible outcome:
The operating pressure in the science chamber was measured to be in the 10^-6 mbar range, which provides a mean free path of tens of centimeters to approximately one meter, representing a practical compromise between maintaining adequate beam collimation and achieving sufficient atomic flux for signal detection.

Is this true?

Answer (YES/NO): NO